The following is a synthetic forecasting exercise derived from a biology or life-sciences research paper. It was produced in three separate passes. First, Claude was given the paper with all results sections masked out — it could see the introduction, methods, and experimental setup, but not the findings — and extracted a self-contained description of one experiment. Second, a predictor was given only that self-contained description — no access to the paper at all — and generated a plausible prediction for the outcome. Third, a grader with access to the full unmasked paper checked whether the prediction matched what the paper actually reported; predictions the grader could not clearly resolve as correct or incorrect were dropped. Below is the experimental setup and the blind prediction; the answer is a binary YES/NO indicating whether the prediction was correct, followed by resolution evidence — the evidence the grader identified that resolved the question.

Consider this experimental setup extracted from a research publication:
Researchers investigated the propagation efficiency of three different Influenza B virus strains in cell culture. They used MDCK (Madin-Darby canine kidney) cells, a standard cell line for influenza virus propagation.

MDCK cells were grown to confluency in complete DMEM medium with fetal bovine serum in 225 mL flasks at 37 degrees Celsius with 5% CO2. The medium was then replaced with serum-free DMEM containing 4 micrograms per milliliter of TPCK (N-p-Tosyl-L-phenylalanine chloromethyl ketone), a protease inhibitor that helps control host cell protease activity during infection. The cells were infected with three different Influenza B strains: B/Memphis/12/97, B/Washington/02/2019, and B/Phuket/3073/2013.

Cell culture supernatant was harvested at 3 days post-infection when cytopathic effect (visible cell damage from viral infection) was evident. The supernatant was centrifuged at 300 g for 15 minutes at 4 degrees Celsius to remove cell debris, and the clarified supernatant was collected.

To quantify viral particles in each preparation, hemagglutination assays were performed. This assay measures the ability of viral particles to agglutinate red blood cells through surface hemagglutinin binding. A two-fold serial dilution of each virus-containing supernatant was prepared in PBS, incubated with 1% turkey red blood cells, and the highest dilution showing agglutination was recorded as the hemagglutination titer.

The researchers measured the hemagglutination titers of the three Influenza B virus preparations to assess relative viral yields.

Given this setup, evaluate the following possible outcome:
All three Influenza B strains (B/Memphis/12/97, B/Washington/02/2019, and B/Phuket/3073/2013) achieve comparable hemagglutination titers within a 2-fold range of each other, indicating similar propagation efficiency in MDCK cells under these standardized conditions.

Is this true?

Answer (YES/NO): NO